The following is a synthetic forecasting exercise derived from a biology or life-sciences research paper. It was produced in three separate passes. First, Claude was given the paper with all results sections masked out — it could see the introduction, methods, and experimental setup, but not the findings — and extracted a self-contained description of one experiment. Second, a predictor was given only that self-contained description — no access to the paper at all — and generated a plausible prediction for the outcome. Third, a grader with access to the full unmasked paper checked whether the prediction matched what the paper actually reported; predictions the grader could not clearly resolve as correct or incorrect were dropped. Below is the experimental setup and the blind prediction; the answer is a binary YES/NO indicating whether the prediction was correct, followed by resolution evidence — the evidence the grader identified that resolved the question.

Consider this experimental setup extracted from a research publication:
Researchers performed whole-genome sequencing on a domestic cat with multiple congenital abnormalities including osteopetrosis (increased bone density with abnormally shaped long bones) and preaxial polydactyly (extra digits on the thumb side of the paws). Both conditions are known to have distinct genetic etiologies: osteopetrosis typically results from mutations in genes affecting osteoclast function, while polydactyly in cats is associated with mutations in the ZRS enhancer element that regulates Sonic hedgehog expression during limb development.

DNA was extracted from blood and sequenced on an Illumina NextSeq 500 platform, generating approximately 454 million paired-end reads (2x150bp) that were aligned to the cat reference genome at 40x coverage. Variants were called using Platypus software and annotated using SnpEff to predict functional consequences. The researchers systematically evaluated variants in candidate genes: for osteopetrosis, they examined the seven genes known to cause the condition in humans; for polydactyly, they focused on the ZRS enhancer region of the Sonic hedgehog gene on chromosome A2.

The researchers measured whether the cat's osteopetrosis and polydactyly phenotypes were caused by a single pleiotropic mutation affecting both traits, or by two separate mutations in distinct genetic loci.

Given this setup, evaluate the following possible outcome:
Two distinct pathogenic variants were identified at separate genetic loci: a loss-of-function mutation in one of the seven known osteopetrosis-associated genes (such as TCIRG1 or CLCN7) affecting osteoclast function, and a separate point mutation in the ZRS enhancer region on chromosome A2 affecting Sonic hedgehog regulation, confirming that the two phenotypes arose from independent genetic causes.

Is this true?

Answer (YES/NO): YES